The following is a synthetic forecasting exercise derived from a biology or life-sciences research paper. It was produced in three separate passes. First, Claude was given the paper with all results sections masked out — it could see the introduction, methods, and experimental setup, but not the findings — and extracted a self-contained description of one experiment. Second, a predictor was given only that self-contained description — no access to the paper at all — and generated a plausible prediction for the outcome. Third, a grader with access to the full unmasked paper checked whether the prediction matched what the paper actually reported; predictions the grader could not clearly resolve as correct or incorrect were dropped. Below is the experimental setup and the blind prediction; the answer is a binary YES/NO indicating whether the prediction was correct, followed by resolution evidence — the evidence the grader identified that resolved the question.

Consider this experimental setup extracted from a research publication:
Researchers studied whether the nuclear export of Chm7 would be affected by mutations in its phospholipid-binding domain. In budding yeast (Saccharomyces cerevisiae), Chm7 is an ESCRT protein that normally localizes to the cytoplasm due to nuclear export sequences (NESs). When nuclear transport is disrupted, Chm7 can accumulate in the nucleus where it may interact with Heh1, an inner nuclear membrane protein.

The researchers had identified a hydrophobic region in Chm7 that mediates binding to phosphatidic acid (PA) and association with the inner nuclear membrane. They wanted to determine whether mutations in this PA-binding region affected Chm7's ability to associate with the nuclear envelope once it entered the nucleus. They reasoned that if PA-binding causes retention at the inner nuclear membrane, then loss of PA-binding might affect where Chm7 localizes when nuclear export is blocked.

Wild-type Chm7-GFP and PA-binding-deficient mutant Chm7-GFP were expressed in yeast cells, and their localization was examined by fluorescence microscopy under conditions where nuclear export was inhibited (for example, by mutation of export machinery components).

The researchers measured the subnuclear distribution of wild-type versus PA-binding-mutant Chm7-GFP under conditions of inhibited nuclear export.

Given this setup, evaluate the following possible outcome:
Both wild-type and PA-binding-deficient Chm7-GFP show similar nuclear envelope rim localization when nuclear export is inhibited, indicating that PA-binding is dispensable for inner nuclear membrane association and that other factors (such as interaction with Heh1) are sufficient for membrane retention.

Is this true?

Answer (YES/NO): NO